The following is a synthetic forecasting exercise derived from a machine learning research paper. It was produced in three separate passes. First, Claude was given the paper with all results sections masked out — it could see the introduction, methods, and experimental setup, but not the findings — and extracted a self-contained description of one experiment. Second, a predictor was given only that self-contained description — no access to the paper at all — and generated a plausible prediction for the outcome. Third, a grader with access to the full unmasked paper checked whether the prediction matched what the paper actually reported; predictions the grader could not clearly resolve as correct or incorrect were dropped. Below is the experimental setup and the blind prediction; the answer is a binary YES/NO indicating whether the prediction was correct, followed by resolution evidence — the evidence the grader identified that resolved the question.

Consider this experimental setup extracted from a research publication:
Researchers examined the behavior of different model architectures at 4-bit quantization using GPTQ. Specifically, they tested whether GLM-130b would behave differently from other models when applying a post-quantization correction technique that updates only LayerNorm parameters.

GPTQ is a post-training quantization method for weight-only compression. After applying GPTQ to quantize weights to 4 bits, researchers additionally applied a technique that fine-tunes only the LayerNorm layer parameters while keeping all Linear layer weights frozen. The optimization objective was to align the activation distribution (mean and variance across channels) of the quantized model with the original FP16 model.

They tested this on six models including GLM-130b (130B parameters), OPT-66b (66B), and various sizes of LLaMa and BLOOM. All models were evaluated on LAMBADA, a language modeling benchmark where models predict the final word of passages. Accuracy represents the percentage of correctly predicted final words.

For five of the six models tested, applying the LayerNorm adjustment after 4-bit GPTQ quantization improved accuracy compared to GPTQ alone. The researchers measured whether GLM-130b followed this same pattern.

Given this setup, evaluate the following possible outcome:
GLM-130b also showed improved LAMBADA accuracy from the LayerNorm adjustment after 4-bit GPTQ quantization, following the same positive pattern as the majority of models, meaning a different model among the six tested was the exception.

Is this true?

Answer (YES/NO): NO